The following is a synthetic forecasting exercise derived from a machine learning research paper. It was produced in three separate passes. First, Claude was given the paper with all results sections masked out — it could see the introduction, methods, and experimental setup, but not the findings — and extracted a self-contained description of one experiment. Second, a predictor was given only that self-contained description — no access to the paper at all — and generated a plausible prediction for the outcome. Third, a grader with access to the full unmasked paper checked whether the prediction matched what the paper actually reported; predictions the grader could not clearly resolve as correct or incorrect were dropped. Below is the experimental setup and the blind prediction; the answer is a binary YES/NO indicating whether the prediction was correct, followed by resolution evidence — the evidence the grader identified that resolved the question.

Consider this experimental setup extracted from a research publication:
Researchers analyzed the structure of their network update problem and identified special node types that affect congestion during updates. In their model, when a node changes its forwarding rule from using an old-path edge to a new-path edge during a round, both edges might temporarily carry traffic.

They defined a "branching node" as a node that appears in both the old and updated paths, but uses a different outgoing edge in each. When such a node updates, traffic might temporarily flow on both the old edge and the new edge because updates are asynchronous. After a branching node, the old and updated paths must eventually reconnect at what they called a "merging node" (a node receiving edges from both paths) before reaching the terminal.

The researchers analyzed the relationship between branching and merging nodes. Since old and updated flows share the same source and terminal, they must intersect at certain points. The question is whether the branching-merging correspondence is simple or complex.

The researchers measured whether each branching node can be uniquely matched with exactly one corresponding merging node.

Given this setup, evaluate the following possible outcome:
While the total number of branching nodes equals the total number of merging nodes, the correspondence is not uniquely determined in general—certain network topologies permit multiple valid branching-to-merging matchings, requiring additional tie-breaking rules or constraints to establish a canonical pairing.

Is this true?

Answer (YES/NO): NO